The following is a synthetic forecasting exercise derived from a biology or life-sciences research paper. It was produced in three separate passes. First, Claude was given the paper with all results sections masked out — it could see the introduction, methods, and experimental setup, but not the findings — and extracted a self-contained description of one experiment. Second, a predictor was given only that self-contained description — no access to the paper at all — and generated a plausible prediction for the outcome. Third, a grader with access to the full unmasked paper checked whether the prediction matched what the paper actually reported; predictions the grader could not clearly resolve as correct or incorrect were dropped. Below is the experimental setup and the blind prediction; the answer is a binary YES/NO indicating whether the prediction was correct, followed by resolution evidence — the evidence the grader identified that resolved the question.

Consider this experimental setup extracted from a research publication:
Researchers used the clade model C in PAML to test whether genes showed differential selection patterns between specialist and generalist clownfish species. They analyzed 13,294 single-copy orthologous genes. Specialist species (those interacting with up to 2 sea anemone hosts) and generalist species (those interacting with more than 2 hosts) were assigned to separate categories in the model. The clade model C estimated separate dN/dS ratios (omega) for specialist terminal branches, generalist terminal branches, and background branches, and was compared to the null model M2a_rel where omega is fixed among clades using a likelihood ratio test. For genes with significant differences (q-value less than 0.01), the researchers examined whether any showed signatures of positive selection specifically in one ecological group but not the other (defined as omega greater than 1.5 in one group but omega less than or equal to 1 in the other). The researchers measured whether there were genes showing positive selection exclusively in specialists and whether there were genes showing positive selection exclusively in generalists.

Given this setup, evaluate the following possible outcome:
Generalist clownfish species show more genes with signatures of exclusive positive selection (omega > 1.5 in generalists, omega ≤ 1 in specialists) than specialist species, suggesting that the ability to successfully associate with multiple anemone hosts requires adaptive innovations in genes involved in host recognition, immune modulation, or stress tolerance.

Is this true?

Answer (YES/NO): YES